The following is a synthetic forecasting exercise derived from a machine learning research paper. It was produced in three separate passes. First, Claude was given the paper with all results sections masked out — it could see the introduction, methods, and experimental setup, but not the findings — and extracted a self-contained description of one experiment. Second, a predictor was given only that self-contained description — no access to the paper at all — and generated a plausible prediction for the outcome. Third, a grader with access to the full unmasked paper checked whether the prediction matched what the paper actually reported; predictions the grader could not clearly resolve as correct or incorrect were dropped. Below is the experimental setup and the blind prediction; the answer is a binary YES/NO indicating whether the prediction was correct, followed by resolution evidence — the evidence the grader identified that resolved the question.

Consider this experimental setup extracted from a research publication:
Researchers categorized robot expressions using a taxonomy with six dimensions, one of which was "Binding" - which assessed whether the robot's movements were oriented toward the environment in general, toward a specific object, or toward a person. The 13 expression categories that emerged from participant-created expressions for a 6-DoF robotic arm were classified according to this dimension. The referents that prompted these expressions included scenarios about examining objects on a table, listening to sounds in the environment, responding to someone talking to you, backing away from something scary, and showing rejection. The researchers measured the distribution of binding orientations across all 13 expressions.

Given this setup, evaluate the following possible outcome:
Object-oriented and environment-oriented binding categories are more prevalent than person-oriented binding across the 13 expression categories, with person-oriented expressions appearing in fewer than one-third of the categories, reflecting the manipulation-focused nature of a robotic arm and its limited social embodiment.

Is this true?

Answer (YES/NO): NO